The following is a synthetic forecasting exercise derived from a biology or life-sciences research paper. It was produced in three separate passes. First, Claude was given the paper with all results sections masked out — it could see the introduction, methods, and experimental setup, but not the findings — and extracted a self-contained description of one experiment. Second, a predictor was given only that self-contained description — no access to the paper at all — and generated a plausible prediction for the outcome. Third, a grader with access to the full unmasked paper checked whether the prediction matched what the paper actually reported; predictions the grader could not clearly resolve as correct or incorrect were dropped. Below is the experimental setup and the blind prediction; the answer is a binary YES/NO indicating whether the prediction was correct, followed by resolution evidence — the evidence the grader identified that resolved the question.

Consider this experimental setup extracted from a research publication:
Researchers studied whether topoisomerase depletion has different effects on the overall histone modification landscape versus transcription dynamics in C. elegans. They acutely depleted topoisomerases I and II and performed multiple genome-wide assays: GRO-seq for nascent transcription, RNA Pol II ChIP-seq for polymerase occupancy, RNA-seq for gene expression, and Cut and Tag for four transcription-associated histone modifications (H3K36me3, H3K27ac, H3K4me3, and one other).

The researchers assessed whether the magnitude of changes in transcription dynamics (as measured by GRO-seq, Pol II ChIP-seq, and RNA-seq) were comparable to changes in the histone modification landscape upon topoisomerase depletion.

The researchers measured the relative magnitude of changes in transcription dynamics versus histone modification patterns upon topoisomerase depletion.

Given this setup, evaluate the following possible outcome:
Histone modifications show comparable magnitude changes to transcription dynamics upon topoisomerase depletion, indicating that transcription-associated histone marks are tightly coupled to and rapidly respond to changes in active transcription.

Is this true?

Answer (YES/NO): NO